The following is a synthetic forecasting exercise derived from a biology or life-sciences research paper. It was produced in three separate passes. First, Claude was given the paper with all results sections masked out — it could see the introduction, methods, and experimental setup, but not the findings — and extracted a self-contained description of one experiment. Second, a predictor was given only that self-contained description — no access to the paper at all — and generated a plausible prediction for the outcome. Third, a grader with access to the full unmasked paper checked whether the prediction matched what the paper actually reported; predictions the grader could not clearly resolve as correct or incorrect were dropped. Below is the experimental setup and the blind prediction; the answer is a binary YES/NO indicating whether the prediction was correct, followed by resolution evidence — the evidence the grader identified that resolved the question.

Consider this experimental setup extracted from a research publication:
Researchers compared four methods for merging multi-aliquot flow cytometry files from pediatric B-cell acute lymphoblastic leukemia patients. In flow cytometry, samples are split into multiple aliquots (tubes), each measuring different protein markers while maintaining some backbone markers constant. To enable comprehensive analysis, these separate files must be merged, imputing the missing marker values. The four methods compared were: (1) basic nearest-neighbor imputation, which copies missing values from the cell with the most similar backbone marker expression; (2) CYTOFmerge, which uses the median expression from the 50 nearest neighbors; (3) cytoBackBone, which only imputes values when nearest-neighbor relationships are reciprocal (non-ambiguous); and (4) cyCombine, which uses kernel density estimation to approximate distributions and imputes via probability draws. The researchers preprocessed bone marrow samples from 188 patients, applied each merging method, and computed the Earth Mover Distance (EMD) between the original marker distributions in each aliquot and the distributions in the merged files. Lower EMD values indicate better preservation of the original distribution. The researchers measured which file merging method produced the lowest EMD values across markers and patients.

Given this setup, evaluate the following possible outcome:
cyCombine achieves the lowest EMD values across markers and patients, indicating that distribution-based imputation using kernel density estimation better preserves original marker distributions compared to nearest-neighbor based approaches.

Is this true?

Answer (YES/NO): NO